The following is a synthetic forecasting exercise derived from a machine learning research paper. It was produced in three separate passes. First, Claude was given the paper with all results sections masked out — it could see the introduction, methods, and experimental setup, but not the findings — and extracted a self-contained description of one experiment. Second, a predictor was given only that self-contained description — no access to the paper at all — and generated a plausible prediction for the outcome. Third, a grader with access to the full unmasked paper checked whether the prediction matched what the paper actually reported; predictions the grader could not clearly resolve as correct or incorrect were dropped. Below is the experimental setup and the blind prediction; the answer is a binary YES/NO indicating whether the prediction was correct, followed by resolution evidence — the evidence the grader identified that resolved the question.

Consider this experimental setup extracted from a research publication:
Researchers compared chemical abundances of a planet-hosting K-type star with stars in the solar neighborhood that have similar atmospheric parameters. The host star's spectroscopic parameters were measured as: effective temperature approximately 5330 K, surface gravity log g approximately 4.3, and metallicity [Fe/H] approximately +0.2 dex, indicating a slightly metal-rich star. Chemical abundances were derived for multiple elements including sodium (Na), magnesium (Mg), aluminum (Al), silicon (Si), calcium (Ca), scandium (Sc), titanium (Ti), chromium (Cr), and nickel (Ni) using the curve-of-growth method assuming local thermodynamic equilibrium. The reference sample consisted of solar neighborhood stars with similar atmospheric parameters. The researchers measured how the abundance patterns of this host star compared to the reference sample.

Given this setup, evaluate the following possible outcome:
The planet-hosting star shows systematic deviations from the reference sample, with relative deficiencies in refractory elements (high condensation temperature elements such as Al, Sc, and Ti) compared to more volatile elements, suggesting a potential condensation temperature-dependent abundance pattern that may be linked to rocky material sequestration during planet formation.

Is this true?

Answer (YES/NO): NO